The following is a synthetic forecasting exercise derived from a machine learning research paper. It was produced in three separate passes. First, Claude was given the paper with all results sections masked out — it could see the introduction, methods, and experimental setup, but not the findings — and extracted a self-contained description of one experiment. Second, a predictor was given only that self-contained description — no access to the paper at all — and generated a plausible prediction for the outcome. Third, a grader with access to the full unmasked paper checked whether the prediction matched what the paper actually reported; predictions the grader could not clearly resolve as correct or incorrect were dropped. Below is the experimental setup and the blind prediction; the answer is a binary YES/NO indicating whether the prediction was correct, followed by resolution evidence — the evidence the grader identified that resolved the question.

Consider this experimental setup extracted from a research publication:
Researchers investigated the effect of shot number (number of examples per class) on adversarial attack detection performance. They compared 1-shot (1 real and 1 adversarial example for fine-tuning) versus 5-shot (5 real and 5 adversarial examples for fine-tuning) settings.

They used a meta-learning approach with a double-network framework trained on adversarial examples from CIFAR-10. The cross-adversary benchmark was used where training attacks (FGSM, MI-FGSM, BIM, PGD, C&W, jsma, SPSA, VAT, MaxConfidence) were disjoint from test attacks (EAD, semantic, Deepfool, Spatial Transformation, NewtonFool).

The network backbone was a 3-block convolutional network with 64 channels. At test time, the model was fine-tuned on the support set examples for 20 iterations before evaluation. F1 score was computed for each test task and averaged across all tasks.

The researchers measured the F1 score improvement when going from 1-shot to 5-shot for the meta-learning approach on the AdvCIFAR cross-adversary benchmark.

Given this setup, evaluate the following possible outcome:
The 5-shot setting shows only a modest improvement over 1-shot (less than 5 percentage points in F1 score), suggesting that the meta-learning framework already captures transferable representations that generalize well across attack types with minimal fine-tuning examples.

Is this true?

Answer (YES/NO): NO